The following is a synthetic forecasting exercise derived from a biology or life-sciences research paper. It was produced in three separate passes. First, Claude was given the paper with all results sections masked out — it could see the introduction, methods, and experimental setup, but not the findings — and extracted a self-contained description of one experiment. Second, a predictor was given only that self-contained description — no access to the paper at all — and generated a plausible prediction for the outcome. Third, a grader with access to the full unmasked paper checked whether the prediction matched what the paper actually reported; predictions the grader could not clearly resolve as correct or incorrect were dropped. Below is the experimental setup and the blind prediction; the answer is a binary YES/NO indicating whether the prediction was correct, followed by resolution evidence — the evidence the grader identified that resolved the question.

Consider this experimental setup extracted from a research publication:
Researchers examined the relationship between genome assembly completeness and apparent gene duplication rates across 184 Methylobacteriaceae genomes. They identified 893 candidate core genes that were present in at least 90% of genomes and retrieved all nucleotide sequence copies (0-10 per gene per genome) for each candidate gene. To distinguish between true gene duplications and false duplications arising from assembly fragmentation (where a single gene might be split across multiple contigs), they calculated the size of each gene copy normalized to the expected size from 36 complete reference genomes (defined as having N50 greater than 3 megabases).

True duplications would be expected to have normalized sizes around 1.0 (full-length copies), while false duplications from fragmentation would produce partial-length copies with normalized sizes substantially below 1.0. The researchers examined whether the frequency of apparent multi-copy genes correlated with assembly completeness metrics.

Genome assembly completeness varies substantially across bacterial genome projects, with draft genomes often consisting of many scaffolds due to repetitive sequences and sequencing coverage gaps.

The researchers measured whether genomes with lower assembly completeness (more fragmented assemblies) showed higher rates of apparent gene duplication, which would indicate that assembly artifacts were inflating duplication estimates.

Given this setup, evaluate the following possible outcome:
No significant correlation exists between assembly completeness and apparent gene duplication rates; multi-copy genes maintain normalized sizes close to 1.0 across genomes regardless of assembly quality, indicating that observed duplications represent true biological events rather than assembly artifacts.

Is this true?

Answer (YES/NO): NO